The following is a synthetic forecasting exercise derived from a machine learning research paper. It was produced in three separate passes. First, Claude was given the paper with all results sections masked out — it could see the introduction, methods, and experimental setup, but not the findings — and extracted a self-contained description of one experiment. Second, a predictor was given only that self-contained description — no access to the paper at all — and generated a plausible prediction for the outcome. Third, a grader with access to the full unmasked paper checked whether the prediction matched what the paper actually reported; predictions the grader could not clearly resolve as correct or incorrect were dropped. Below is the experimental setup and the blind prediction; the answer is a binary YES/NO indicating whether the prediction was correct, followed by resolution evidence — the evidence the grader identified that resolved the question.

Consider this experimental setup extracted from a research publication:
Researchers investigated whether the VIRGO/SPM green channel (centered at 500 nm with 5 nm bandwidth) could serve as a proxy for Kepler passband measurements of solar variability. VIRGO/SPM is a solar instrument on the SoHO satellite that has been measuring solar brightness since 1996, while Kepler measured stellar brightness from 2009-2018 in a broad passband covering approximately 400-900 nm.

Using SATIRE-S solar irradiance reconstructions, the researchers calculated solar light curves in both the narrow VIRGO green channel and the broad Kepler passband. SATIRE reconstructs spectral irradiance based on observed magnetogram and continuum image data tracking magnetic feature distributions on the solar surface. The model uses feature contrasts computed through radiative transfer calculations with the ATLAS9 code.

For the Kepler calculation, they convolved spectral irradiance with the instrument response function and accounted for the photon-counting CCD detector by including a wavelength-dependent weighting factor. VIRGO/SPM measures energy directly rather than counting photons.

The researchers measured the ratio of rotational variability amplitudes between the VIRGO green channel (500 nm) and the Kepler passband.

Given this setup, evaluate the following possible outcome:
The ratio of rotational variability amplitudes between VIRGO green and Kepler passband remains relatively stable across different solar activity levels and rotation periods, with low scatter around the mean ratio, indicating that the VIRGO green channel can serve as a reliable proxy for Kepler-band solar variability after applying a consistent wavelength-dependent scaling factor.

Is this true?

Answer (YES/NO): NO